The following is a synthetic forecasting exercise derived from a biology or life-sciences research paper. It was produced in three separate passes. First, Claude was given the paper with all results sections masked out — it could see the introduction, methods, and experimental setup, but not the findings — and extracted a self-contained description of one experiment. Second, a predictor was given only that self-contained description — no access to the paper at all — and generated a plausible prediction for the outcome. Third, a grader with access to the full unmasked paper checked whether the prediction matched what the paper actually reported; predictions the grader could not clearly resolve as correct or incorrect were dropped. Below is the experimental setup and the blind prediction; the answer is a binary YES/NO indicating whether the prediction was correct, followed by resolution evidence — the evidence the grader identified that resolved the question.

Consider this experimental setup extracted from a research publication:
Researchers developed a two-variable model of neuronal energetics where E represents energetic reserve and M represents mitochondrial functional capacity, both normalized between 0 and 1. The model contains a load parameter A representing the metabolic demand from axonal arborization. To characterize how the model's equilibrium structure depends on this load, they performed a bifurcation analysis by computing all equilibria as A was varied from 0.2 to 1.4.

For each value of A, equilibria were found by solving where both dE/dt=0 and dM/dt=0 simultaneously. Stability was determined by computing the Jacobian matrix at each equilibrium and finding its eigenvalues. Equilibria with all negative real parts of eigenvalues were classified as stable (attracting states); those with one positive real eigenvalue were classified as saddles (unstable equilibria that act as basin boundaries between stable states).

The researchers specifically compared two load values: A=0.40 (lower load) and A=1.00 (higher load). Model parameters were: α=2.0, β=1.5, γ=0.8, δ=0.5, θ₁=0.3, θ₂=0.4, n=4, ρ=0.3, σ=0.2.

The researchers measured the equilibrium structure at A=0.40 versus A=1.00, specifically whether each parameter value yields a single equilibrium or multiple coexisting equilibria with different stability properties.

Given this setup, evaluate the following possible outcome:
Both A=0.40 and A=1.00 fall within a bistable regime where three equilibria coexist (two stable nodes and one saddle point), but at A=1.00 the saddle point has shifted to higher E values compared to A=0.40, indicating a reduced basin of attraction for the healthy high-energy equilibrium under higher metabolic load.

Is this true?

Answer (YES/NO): NO